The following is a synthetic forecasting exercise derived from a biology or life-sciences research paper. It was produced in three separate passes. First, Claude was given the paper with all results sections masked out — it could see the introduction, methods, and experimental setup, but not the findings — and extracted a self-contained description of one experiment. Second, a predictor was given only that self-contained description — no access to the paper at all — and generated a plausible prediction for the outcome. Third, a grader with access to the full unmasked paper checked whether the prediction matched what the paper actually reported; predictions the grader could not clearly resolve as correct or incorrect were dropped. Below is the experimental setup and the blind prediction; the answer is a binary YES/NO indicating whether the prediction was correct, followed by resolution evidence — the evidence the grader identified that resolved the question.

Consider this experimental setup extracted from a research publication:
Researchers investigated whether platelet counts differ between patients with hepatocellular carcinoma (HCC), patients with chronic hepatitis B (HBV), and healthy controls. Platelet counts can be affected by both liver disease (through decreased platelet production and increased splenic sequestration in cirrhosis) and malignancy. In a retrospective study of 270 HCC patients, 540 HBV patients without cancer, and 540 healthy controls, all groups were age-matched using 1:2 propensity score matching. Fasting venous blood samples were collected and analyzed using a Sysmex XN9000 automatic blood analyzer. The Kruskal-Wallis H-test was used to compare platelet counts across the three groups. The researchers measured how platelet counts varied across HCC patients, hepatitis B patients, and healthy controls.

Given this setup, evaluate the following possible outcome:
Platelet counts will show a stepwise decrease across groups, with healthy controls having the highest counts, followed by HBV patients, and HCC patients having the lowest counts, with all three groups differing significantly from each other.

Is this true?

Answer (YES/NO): NO